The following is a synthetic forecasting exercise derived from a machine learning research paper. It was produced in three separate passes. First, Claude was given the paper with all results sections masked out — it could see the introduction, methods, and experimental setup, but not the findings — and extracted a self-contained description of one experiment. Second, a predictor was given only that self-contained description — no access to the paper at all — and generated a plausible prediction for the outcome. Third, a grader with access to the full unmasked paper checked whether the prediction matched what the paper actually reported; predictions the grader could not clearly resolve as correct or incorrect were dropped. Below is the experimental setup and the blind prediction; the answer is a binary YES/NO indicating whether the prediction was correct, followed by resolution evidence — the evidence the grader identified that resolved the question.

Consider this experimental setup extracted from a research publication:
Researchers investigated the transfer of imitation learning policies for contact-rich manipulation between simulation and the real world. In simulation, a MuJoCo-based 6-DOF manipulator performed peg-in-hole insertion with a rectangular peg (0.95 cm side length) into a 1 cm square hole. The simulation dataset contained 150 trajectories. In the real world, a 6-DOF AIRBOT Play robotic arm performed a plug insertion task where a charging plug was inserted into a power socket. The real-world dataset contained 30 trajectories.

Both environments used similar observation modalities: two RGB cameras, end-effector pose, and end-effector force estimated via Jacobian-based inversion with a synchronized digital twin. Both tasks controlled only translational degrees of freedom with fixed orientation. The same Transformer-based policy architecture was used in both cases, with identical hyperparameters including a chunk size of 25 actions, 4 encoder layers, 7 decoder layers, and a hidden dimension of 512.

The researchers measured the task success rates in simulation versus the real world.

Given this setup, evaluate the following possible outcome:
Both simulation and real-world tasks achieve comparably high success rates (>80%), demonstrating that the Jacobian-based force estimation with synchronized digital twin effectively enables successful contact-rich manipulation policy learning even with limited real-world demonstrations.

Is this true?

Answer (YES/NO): NO